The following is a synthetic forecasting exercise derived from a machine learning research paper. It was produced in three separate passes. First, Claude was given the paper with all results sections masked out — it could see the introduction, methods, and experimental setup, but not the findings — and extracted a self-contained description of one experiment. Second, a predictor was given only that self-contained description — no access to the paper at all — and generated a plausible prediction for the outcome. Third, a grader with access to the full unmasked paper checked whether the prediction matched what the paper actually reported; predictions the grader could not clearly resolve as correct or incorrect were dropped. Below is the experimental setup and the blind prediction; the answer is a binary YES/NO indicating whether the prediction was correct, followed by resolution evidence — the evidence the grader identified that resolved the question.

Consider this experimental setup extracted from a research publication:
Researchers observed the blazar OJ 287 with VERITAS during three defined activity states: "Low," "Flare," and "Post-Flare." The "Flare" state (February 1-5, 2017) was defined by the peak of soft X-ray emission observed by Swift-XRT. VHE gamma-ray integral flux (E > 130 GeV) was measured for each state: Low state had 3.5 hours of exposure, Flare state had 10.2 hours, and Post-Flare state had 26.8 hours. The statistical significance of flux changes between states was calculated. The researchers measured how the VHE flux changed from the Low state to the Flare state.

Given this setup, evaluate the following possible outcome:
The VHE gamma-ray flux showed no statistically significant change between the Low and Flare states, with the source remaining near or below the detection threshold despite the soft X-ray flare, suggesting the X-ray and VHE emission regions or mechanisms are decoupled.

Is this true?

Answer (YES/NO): NO